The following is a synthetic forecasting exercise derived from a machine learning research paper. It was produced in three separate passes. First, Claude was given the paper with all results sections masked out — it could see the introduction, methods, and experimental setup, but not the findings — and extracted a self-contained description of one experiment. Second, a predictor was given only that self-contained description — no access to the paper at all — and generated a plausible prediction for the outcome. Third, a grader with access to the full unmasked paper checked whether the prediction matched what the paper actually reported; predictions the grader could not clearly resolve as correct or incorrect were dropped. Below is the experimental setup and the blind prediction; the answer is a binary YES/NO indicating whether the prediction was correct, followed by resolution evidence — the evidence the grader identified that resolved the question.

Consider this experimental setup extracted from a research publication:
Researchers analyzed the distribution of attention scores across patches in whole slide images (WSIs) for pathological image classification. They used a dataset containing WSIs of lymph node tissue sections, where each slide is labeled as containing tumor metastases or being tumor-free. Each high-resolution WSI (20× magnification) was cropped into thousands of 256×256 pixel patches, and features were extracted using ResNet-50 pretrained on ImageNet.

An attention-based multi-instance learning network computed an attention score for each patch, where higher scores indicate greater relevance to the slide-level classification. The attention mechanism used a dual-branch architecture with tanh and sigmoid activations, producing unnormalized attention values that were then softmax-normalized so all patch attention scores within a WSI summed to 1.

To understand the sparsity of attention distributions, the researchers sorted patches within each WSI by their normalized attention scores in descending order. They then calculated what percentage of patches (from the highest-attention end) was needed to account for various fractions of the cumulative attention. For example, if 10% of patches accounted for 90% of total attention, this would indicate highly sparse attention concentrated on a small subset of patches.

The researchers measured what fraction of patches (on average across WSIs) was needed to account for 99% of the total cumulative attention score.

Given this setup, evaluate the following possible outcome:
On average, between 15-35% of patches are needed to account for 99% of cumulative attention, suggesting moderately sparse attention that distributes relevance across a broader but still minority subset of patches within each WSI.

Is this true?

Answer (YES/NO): NO